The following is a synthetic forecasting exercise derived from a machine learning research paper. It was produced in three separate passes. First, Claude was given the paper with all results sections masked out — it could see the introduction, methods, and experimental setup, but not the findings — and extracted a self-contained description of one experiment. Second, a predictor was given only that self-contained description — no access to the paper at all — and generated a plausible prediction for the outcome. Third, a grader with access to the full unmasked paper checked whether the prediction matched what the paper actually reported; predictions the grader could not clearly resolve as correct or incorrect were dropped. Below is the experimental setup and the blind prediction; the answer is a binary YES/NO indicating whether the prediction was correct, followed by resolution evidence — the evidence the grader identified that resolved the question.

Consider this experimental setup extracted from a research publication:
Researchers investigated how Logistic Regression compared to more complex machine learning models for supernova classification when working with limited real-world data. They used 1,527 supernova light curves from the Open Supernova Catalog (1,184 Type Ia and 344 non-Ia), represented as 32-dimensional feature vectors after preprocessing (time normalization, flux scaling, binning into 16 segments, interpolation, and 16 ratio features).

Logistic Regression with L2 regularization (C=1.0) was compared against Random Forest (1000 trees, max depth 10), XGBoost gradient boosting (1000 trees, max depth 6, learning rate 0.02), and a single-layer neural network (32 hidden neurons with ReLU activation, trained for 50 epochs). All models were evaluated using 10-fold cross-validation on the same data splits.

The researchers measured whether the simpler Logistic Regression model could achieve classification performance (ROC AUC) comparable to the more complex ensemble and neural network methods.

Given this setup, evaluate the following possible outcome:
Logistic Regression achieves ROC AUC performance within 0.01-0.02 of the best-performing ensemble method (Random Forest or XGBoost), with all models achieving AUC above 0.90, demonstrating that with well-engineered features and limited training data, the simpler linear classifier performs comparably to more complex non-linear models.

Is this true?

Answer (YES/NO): NO